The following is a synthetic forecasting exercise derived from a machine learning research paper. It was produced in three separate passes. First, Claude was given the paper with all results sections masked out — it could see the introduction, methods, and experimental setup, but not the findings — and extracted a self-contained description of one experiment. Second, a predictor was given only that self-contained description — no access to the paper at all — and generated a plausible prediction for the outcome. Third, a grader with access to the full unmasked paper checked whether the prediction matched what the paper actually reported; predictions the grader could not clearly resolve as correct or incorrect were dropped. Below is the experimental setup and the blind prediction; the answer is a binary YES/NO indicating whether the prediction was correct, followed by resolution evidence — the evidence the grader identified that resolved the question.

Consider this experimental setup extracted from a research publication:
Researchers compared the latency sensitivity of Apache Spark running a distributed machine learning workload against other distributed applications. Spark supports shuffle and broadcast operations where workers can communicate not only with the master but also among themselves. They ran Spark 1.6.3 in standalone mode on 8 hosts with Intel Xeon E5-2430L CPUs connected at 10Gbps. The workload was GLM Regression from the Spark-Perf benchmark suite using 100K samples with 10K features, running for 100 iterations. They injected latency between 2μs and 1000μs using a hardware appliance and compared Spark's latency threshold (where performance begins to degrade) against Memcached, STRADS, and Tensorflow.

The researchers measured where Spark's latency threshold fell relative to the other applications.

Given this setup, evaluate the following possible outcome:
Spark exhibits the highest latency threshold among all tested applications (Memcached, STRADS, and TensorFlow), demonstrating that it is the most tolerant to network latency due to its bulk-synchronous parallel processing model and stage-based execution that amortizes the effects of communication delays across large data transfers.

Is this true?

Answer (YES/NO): YES